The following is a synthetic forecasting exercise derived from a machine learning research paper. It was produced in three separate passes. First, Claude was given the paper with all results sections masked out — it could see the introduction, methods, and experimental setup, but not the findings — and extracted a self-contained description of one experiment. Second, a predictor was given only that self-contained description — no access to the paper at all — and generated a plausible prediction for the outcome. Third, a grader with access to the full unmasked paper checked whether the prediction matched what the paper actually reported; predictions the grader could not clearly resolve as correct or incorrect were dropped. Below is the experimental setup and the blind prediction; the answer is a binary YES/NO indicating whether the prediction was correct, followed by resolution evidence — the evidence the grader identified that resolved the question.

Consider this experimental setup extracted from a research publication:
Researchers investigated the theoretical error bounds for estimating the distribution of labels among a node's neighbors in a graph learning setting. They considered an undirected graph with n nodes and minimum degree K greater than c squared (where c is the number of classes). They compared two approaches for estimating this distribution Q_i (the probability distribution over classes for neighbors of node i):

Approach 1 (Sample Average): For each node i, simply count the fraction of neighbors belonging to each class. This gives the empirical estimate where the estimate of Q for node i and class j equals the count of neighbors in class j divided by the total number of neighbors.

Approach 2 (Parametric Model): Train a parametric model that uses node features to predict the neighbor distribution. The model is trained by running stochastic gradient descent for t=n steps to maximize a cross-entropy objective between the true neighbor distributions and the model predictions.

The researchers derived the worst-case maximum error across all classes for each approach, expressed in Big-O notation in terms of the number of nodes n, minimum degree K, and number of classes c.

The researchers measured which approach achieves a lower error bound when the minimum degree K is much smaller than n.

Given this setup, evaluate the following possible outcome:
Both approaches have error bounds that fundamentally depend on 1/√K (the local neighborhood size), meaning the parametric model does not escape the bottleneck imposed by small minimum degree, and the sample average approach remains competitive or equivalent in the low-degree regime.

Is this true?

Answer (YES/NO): NO